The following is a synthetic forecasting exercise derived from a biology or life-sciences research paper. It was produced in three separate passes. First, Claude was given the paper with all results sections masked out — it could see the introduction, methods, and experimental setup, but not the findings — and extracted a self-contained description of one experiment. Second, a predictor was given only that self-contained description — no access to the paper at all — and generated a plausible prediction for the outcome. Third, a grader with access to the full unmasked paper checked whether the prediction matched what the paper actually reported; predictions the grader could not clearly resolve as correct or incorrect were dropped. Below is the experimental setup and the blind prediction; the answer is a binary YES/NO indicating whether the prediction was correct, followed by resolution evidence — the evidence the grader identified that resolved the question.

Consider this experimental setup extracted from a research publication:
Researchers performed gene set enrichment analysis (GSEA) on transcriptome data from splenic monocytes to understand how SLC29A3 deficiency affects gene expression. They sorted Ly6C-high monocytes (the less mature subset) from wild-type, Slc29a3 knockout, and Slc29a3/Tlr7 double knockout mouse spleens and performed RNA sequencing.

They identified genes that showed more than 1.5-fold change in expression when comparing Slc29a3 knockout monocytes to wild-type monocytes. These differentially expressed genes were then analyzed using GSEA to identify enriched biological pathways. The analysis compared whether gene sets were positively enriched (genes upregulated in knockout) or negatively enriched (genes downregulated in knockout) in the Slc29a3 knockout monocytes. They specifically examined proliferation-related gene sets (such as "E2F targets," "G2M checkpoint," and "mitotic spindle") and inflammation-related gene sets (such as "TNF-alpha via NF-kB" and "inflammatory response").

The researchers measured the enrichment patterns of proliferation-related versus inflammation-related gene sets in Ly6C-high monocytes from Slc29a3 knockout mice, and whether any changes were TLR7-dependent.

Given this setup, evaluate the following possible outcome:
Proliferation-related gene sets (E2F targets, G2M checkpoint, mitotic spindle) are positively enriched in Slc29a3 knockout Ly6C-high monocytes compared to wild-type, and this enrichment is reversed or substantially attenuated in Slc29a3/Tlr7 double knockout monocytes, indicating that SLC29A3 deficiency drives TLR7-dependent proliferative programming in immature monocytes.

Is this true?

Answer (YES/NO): YES